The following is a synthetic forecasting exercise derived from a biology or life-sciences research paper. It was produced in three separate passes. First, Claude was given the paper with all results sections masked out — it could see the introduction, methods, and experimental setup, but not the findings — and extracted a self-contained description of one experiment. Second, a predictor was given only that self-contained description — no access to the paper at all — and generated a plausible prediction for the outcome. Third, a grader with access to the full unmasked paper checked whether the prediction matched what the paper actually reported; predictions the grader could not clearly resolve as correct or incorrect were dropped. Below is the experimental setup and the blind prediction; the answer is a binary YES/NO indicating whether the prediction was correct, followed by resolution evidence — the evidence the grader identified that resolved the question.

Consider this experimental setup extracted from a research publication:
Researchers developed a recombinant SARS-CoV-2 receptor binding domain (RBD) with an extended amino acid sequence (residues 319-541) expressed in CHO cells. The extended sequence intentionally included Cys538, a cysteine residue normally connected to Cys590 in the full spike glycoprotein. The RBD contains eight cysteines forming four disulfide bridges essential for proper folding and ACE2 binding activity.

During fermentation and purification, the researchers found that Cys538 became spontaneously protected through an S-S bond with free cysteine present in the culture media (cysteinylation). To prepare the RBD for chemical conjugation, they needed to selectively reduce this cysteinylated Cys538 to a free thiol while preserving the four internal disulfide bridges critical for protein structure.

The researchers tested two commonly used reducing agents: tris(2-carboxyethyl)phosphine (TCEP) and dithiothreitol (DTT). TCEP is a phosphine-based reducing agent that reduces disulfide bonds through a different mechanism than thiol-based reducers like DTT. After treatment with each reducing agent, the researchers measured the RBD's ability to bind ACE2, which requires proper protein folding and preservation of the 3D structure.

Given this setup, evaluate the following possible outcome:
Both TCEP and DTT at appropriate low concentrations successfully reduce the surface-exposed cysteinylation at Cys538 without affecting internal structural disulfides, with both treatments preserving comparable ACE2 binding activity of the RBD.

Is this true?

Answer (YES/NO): NO